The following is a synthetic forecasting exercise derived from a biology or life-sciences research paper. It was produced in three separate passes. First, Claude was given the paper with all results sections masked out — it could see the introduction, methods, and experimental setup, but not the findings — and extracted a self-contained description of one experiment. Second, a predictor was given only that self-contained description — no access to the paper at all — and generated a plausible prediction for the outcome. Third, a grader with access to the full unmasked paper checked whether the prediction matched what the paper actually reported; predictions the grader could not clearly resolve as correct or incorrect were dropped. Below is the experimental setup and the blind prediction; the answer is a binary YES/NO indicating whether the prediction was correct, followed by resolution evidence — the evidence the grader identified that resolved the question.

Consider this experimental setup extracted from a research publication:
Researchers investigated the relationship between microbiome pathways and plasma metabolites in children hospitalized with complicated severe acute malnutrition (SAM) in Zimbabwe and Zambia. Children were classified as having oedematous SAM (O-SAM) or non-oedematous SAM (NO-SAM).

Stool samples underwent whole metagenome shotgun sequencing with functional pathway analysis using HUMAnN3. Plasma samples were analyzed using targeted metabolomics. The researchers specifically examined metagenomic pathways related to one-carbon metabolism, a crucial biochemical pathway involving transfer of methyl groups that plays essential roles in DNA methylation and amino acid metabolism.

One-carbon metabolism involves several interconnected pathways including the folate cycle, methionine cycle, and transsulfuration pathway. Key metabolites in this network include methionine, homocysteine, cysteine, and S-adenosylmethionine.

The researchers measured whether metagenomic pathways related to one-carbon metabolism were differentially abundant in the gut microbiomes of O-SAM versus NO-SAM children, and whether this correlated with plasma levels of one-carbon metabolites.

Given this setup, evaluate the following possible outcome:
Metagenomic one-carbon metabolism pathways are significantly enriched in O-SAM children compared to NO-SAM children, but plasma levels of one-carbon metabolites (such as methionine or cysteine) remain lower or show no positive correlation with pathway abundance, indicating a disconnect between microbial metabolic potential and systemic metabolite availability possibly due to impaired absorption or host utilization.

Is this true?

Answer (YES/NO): YES